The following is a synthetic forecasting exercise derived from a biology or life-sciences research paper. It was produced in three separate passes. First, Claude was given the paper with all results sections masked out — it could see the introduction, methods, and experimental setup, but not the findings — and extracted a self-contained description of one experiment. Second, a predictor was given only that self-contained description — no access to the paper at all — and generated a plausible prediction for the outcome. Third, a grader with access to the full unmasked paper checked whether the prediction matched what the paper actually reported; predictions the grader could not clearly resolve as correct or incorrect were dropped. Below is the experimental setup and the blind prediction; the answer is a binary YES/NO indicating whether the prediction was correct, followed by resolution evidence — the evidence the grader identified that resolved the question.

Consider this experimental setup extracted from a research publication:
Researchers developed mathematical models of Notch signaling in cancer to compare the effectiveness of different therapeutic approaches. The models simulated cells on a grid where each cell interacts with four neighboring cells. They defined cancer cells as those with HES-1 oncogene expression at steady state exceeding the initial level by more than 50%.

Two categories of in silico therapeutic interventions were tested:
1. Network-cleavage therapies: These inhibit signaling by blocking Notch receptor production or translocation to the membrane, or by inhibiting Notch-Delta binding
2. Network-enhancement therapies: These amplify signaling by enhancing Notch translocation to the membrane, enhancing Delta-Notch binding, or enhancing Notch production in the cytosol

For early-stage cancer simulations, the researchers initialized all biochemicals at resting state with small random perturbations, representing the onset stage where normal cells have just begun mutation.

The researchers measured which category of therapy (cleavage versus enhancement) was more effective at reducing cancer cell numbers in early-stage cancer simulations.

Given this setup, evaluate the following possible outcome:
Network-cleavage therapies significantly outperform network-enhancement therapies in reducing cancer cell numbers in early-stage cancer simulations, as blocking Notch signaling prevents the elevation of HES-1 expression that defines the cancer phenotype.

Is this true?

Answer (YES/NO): NO